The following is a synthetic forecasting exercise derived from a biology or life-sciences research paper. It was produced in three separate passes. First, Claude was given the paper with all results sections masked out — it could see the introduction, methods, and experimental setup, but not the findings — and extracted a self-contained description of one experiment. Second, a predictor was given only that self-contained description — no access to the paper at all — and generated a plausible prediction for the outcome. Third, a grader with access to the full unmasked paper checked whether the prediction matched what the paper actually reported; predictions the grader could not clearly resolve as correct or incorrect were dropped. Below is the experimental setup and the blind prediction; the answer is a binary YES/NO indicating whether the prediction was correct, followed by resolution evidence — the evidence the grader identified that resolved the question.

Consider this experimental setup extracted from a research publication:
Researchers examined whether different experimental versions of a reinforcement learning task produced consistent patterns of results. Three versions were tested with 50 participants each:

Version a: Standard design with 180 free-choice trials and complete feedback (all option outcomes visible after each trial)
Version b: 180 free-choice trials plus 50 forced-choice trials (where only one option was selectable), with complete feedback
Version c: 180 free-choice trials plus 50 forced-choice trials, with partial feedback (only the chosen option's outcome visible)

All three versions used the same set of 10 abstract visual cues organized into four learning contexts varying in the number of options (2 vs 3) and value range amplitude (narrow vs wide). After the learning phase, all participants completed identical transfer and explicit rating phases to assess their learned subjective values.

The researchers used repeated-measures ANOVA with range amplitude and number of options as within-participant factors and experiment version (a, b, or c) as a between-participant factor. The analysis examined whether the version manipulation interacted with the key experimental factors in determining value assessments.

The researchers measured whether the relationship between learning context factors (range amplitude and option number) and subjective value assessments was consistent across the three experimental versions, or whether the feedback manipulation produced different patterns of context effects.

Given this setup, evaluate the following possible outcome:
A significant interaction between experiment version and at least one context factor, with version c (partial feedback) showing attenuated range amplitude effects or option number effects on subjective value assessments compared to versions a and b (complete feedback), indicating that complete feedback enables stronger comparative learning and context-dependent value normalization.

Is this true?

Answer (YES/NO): NO